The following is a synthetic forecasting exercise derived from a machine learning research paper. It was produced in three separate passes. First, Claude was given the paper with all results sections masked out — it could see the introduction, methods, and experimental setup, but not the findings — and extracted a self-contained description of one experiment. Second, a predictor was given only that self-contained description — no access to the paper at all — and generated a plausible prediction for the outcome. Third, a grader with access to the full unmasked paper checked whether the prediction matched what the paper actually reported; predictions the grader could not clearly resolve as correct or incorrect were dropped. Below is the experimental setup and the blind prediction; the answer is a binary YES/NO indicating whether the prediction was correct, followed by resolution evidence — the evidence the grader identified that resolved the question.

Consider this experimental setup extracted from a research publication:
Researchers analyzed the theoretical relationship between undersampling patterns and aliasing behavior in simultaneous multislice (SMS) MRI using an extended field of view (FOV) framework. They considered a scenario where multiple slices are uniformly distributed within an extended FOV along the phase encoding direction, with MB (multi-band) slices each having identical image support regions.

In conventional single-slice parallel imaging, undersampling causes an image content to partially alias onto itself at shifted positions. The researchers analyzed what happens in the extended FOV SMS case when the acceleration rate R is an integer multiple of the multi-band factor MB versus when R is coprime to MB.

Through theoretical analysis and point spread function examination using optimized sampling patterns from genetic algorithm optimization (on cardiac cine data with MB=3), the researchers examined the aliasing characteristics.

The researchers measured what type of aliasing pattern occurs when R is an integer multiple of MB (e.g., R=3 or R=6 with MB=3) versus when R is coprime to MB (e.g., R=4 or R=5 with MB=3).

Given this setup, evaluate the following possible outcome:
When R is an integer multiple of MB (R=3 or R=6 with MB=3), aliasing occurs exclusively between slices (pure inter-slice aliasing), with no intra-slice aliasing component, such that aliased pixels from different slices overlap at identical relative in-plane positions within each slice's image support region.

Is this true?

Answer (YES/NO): YES